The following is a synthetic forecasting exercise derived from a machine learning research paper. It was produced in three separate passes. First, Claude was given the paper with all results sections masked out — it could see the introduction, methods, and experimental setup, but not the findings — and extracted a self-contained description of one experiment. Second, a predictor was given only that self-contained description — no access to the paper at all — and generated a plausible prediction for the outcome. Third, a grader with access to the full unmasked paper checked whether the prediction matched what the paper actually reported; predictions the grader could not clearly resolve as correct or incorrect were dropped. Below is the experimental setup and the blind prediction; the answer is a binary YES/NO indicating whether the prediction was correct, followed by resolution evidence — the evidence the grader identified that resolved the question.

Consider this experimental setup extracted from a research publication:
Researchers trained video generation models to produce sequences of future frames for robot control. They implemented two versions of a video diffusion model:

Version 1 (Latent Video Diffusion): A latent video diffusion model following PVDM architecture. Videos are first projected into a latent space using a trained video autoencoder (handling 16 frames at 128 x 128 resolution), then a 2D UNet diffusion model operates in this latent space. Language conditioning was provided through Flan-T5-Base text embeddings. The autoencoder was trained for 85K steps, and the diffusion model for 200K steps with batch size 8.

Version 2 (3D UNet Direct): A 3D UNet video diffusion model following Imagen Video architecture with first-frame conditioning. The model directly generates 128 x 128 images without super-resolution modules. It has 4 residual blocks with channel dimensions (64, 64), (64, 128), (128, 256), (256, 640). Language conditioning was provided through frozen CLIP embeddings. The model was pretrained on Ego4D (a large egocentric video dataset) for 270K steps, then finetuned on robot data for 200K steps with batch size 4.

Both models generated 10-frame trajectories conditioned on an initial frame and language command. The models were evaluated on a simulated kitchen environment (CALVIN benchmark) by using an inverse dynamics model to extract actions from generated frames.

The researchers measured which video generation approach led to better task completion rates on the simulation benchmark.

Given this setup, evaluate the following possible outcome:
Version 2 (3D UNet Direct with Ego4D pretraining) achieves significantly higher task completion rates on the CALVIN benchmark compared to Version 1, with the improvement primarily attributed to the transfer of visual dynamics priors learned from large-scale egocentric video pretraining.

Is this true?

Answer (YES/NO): NO